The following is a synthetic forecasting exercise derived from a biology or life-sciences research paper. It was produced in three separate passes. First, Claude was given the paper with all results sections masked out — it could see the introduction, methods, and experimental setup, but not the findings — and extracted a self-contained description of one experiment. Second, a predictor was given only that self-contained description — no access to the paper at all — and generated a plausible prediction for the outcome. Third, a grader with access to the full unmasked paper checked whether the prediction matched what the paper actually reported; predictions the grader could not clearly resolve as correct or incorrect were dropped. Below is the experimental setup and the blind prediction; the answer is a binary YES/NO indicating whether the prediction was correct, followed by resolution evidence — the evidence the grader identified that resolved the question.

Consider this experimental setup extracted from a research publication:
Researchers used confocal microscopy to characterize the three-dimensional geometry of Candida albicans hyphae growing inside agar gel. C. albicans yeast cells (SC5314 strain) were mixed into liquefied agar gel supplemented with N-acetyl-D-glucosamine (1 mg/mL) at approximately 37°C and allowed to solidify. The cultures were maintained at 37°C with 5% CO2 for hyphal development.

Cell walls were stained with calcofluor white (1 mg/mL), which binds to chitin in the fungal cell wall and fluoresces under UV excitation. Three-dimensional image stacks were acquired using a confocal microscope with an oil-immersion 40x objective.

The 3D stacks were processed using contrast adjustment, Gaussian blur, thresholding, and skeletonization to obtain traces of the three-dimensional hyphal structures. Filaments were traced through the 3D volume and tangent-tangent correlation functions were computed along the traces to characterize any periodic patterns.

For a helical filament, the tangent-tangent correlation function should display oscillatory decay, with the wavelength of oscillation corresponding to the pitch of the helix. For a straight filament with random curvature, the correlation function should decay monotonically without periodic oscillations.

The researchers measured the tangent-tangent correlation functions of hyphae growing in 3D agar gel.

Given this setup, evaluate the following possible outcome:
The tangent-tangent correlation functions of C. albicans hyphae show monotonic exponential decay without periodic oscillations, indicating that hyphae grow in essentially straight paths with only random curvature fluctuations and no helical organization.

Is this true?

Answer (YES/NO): NO